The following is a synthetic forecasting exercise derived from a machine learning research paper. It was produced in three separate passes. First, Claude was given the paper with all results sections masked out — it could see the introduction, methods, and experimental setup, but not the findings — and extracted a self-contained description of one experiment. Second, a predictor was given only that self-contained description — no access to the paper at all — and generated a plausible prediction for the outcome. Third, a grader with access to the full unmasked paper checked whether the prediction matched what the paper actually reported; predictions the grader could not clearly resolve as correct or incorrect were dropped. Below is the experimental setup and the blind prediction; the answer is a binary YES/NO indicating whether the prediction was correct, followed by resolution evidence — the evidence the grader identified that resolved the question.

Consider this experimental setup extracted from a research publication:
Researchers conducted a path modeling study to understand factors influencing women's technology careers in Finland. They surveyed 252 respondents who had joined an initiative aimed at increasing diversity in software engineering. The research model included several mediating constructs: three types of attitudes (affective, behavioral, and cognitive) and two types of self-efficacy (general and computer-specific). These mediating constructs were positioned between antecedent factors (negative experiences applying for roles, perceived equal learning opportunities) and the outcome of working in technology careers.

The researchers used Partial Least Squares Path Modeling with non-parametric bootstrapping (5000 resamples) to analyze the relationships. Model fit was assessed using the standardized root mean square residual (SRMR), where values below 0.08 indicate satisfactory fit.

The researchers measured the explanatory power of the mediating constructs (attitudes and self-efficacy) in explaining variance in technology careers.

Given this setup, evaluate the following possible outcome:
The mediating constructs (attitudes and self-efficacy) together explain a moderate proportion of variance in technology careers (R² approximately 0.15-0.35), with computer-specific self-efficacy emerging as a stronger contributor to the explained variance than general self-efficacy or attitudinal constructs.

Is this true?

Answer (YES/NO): NO